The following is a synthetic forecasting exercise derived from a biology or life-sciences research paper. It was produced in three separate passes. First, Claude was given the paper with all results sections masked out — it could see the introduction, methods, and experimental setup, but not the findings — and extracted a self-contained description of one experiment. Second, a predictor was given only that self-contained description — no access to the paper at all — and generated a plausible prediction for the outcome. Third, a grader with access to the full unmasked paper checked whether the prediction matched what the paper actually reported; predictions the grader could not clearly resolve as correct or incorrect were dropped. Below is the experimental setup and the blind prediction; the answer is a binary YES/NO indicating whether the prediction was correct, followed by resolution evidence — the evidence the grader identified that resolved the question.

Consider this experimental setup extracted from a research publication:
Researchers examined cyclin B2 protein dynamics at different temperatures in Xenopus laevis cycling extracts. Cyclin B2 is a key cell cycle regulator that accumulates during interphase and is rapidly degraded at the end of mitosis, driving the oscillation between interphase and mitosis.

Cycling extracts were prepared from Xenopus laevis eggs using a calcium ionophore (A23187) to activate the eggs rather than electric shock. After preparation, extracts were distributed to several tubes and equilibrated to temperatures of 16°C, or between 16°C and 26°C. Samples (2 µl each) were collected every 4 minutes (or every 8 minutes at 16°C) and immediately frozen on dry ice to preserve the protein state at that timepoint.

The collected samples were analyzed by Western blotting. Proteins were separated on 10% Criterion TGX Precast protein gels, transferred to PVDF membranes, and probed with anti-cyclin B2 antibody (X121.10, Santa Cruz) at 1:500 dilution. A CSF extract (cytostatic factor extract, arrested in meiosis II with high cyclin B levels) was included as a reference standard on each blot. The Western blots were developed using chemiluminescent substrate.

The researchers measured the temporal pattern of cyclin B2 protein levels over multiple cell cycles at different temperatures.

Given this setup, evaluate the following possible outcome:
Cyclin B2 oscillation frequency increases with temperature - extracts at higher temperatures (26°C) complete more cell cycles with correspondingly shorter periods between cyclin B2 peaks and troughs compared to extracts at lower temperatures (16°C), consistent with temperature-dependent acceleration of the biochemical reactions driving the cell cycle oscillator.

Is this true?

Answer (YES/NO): YES